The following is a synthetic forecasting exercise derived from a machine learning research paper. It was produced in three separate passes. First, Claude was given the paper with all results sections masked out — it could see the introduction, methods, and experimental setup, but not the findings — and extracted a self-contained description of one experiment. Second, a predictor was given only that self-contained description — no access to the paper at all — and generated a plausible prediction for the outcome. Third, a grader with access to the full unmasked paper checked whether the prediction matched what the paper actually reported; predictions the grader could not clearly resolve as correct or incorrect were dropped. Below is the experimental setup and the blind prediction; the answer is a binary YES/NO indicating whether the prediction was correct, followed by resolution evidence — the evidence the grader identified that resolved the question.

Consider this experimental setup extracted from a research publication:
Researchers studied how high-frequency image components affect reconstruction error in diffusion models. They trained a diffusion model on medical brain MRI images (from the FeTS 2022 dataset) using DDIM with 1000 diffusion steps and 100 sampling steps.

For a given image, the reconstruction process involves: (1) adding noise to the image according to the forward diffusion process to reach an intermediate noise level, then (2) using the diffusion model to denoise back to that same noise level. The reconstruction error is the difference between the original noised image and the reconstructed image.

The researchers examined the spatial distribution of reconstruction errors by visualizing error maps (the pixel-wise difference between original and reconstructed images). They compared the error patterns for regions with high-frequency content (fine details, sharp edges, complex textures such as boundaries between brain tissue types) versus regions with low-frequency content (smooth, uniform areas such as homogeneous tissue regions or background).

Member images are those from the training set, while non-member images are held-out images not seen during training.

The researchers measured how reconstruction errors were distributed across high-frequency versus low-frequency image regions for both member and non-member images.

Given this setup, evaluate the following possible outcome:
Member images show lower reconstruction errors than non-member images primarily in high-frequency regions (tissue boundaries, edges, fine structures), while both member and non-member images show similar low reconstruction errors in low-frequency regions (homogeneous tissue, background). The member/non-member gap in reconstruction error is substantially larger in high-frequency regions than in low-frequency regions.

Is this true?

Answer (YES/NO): NO